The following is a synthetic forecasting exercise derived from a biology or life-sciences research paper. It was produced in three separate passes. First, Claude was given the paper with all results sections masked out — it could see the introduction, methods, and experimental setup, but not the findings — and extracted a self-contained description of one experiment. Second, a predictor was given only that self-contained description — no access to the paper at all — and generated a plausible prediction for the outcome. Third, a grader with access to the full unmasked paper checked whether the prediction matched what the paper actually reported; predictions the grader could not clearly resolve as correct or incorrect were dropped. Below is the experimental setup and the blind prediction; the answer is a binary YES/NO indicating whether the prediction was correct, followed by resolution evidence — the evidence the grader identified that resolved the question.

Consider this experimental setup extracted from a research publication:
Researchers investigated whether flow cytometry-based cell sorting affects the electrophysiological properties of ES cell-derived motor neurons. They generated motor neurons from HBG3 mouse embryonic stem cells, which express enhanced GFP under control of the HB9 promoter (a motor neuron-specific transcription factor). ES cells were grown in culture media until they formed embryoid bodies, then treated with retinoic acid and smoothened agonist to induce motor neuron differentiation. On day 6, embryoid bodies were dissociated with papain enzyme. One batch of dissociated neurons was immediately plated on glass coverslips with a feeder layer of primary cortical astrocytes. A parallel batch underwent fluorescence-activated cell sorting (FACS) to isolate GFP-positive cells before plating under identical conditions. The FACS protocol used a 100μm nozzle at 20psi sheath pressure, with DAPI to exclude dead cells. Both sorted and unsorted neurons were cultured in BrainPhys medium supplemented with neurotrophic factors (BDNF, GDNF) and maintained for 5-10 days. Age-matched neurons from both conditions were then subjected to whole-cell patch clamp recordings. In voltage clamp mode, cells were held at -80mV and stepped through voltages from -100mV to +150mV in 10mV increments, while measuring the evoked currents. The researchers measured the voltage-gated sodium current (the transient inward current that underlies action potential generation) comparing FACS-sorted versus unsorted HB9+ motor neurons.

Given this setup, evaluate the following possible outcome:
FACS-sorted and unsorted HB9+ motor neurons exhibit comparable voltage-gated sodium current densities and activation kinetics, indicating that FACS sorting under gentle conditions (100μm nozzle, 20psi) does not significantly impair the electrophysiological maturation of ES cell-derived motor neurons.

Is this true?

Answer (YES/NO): NO